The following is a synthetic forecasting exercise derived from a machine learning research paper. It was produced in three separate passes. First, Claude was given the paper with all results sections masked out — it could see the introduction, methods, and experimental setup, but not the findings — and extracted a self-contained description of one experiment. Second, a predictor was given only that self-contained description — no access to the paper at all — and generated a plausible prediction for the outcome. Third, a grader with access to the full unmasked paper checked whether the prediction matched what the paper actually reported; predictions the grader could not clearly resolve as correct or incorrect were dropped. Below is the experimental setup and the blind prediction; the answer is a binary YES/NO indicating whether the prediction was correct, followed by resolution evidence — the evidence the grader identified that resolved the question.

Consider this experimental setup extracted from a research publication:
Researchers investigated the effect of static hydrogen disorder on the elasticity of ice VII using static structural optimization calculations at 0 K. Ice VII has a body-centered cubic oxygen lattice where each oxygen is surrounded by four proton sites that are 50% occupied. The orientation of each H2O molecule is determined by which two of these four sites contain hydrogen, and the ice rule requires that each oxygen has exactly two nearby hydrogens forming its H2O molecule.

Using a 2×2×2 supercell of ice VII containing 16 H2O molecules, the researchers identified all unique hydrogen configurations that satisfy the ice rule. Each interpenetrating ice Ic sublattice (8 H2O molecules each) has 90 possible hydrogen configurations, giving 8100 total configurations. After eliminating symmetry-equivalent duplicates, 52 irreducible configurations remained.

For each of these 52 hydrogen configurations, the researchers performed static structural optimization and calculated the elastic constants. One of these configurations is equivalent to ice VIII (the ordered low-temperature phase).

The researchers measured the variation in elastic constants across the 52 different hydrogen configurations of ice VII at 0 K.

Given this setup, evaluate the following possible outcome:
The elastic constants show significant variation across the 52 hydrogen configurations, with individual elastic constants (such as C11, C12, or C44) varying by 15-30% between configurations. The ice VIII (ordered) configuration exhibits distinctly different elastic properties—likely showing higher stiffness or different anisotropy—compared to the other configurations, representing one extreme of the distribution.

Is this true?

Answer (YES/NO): NO